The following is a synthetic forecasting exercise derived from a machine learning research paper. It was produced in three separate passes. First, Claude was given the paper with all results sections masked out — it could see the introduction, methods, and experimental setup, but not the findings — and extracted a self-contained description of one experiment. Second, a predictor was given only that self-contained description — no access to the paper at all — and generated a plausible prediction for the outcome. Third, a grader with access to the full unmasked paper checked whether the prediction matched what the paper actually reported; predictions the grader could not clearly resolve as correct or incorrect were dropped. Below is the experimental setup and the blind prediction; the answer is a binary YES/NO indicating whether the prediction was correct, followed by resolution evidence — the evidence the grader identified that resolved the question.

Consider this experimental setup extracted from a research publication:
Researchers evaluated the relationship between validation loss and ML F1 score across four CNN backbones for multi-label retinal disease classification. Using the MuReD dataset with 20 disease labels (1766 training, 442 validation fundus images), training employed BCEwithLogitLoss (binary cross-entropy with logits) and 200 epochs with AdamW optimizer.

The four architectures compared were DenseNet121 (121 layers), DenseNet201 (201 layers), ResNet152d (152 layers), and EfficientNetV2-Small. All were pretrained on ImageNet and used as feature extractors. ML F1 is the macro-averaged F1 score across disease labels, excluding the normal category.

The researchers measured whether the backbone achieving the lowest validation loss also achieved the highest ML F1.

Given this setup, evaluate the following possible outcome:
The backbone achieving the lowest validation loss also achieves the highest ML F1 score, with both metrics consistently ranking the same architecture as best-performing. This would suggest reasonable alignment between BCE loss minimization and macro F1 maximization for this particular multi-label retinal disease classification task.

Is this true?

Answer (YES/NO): NO